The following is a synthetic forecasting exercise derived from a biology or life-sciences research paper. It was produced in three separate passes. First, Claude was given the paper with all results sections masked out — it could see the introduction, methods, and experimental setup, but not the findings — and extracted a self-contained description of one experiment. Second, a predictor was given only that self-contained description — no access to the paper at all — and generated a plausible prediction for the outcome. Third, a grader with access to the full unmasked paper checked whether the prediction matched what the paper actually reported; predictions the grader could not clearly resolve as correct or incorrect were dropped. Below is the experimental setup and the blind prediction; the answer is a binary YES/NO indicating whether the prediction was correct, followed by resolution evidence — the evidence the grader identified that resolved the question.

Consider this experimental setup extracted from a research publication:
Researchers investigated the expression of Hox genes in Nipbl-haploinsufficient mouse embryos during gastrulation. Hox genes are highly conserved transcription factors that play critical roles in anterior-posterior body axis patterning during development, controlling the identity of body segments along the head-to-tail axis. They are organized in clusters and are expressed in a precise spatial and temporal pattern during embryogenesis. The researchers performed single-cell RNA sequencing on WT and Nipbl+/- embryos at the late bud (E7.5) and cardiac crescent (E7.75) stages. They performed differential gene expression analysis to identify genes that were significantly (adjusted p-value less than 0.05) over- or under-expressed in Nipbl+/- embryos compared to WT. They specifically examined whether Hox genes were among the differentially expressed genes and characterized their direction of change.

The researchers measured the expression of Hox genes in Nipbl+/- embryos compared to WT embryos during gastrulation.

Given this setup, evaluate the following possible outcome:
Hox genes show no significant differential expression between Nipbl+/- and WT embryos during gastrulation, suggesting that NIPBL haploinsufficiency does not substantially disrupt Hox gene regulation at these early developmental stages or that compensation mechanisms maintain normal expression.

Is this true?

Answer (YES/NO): NO